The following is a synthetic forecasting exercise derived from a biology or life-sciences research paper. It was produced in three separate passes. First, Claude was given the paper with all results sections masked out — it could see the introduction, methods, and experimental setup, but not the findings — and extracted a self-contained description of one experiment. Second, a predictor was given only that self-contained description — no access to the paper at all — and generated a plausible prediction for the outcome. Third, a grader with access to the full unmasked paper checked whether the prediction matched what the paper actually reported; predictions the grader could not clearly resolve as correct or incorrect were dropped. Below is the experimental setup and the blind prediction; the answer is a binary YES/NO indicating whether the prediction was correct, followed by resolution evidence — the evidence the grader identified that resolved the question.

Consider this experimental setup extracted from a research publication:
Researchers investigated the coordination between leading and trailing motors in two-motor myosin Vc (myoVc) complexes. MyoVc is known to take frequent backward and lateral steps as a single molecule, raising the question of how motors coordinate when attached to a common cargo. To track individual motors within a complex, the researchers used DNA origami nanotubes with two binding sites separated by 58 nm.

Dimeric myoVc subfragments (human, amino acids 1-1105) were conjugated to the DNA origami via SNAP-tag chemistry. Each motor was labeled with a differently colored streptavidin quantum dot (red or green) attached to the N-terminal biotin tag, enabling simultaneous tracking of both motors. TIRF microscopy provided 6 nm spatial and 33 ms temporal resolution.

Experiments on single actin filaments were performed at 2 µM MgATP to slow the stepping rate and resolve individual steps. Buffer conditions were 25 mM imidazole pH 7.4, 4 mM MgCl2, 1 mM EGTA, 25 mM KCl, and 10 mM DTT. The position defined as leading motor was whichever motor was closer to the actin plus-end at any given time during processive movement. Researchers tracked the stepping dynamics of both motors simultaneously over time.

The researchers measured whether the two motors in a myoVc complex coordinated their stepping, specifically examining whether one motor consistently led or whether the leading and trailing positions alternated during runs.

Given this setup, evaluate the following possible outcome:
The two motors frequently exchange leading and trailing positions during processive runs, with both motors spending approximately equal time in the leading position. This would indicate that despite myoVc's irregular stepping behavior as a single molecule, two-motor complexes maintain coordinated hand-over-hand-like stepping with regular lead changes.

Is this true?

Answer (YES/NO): NO